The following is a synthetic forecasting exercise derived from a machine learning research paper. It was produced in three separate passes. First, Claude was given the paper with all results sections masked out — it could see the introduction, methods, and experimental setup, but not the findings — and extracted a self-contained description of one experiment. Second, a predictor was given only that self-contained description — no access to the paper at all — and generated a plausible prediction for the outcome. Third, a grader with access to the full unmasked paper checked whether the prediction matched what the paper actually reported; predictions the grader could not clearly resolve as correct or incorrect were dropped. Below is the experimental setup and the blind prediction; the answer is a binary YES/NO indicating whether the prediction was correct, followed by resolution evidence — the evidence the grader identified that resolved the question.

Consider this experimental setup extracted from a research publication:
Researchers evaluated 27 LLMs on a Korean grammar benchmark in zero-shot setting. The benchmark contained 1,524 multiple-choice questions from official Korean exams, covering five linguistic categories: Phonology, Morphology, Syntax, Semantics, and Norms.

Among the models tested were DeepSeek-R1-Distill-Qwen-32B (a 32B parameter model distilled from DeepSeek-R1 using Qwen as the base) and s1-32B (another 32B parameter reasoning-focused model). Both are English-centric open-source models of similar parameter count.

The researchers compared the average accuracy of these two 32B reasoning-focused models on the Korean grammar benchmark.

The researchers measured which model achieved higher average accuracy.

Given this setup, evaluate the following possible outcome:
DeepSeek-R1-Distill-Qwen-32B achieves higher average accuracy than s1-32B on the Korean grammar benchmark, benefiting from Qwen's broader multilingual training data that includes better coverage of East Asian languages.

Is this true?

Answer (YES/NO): NO